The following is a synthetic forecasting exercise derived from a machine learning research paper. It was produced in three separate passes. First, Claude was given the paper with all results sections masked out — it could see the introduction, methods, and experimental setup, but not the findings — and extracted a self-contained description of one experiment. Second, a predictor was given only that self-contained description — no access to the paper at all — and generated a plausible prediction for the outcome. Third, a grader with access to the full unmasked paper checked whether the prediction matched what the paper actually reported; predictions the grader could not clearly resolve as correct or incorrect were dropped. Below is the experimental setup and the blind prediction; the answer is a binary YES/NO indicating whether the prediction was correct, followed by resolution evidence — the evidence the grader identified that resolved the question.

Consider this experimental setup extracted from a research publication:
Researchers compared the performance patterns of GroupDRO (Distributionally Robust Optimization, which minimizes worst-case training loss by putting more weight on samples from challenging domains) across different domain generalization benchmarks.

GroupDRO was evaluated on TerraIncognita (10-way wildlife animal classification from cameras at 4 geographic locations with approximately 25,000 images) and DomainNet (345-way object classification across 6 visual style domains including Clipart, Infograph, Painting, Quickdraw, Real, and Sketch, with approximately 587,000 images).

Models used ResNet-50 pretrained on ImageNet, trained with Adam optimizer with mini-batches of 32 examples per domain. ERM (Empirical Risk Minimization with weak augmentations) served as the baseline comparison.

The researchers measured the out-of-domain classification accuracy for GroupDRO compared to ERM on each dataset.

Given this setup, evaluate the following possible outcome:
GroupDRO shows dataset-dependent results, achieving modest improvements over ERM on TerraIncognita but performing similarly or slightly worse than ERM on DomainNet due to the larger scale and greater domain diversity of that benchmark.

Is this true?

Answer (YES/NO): NO